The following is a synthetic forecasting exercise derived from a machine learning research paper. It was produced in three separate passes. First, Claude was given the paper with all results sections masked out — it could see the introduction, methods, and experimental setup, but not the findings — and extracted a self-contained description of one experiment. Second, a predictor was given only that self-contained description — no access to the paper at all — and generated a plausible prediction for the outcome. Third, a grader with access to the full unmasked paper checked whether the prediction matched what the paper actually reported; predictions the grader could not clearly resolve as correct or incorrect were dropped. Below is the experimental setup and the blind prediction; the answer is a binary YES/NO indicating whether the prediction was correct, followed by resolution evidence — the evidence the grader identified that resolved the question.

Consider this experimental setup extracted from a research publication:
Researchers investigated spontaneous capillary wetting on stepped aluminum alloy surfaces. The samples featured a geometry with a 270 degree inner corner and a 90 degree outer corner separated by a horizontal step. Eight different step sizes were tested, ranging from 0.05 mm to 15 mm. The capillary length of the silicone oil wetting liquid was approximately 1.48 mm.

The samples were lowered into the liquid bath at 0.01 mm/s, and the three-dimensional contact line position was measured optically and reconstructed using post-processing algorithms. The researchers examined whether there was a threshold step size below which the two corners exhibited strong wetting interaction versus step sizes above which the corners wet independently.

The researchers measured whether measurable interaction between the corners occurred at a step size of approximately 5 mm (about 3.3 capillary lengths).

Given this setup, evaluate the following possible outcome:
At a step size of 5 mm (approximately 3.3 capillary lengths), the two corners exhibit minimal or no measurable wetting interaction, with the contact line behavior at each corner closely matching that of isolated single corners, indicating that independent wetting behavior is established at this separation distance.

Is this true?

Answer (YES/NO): NO